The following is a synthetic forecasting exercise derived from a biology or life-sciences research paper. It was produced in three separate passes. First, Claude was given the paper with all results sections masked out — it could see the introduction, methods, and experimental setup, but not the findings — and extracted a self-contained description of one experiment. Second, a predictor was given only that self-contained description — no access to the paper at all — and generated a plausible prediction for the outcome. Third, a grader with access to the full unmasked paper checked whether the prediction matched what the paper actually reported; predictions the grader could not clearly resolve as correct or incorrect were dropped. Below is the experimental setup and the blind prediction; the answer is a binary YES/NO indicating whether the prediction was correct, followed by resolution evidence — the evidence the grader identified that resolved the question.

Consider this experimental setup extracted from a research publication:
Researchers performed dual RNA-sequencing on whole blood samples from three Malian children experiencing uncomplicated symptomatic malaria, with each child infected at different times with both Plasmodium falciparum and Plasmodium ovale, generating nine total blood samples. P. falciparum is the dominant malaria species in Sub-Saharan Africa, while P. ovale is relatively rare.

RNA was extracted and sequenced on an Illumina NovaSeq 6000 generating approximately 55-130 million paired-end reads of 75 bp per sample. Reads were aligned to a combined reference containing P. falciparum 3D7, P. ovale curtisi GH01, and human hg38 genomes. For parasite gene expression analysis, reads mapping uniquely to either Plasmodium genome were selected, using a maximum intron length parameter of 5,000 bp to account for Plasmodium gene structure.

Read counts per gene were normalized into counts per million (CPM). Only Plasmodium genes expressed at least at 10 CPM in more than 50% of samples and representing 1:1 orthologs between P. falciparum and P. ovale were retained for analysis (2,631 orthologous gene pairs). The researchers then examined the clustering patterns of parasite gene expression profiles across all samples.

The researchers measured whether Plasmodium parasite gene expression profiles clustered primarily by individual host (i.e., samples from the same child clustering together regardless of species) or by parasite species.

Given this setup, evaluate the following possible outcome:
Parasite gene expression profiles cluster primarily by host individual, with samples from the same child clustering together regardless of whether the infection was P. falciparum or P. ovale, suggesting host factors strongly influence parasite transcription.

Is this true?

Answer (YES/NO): NO